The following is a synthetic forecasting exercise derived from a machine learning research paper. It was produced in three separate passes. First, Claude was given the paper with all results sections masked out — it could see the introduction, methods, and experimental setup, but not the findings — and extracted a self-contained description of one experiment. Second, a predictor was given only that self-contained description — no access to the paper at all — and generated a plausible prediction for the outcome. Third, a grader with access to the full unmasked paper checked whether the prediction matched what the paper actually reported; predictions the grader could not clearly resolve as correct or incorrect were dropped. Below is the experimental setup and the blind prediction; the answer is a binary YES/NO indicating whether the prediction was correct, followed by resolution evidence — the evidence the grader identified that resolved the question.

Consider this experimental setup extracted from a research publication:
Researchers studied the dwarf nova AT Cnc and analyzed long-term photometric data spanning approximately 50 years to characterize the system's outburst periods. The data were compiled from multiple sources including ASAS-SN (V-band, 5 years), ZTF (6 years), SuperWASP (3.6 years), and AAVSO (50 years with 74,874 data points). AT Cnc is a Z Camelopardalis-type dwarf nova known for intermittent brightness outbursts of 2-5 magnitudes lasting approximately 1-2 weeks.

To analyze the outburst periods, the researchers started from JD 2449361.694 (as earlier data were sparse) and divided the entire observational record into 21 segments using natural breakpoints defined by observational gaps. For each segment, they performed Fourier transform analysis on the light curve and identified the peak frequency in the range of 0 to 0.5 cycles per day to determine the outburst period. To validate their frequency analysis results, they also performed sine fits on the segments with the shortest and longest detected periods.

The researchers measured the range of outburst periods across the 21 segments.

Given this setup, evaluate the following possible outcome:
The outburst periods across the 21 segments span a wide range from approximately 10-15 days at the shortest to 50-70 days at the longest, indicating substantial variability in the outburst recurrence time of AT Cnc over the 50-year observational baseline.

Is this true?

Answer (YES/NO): NO